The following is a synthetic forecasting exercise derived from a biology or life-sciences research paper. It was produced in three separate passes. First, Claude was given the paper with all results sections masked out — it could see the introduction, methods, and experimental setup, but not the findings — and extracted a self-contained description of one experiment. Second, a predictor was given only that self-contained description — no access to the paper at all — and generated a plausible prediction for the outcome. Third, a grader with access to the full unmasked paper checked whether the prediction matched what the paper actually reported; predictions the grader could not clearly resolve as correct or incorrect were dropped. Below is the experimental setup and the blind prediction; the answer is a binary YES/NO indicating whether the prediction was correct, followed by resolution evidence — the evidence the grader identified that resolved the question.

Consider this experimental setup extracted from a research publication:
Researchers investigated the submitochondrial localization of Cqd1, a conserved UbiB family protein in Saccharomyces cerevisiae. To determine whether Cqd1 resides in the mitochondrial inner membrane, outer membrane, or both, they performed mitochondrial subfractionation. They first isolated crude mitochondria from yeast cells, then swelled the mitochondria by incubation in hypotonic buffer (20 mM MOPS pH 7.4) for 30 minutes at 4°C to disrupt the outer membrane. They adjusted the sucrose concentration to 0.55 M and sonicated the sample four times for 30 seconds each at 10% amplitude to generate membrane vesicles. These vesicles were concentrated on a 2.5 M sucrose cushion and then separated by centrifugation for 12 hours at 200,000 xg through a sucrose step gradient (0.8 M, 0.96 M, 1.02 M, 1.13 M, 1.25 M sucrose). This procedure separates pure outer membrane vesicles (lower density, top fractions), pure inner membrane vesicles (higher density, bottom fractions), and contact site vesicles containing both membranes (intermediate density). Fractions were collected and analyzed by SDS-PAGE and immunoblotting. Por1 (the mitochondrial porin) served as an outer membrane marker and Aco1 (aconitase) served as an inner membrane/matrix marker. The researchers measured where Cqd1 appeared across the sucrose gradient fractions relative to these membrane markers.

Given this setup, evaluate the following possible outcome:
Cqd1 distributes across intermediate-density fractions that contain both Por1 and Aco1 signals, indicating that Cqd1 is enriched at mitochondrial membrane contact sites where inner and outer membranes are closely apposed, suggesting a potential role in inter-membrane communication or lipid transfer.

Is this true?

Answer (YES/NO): YES